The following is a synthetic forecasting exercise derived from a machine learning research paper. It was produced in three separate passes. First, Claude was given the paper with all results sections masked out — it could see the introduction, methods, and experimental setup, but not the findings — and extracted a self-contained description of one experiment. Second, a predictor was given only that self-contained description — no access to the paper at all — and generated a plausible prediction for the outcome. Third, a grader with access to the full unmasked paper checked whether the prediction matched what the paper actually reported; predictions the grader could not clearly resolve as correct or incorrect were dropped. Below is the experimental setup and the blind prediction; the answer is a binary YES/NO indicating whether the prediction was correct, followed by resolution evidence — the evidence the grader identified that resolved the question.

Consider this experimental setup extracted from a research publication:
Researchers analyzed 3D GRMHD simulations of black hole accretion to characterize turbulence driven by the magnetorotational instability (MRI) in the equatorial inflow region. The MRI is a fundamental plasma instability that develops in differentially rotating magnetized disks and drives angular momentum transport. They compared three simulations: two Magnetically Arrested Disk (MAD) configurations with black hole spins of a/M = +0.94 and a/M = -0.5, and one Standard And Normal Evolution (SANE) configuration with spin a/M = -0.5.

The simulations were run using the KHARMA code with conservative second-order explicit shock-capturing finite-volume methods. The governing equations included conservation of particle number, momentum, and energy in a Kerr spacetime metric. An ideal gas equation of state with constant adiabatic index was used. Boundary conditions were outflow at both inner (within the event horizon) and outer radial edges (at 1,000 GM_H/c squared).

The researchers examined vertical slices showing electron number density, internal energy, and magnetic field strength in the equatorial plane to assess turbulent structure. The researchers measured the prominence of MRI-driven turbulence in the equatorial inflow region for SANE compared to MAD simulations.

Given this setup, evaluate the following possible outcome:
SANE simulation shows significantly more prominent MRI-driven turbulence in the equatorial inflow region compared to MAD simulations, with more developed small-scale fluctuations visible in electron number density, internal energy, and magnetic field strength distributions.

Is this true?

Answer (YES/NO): YES